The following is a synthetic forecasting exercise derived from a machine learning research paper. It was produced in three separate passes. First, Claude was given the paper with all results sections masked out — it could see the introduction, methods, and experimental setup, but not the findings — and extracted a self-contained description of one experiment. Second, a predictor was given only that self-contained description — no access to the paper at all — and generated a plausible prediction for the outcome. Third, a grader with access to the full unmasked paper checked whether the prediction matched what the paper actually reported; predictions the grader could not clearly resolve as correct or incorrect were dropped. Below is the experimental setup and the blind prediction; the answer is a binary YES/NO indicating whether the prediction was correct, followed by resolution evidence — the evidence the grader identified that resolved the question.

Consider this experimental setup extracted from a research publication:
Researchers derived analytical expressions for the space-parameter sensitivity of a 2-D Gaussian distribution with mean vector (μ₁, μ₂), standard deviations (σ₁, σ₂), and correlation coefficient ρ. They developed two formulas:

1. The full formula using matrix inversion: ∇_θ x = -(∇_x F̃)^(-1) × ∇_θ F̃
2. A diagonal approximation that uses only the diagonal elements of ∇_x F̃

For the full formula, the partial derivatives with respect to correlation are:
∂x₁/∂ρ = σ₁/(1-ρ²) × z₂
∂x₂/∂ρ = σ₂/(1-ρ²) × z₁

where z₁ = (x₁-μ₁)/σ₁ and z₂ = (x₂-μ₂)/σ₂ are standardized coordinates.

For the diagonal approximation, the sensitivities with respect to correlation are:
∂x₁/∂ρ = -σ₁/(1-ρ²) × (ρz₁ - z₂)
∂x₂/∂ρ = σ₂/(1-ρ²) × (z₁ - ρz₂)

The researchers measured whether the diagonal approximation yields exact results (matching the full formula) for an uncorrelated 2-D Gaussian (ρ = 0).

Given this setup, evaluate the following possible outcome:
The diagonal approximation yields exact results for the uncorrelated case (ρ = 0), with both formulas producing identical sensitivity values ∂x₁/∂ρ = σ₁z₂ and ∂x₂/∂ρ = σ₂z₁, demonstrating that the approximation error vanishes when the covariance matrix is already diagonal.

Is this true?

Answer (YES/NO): YES